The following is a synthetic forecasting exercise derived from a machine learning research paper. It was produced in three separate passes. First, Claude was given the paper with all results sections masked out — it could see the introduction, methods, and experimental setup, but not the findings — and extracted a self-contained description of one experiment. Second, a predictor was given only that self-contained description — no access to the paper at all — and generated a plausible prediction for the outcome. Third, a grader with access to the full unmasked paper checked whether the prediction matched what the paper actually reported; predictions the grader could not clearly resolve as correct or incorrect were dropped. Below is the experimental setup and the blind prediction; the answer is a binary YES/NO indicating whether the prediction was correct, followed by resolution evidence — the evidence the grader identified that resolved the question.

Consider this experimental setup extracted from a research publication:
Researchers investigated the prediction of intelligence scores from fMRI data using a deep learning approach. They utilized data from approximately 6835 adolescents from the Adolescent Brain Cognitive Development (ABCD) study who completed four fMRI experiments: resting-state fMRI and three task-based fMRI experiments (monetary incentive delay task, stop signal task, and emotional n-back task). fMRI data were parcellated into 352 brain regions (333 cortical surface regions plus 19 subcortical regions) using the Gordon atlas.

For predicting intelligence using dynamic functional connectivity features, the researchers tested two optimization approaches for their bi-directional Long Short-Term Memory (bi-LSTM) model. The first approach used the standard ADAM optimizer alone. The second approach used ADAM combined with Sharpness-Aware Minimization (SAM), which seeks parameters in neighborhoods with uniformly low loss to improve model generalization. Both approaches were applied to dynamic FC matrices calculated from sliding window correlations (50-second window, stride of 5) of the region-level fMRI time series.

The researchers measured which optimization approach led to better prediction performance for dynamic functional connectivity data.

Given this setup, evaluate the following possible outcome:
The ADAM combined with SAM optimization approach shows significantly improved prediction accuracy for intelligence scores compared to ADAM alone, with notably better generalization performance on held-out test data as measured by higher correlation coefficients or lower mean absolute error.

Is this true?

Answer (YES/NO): YES